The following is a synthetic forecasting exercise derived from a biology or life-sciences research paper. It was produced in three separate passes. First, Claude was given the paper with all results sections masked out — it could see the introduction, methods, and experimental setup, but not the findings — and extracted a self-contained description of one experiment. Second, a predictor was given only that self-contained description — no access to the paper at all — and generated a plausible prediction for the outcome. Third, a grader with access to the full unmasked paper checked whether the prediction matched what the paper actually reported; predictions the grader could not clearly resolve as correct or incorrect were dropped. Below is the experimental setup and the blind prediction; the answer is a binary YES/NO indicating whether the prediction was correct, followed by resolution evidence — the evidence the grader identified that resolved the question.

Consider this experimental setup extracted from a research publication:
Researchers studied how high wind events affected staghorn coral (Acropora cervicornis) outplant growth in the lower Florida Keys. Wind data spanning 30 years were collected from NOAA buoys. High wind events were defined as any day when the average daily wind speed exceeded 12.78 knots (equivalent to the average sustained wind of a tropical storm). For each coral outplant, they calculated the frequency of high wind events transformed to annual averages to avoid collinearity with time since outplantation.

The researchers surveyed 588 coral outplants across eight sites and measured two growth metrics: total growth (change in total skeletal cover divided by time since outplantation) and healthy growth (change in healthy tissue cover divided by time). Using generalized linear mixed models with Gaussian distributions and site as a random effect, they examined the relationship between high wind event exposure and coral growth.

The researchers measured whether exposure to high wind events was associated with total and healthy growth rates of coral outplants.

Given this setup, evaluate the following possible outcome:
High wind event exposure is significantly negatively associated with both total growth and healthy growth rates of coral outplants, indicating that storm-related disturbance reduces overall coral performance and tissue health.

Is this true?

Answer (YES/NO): NO